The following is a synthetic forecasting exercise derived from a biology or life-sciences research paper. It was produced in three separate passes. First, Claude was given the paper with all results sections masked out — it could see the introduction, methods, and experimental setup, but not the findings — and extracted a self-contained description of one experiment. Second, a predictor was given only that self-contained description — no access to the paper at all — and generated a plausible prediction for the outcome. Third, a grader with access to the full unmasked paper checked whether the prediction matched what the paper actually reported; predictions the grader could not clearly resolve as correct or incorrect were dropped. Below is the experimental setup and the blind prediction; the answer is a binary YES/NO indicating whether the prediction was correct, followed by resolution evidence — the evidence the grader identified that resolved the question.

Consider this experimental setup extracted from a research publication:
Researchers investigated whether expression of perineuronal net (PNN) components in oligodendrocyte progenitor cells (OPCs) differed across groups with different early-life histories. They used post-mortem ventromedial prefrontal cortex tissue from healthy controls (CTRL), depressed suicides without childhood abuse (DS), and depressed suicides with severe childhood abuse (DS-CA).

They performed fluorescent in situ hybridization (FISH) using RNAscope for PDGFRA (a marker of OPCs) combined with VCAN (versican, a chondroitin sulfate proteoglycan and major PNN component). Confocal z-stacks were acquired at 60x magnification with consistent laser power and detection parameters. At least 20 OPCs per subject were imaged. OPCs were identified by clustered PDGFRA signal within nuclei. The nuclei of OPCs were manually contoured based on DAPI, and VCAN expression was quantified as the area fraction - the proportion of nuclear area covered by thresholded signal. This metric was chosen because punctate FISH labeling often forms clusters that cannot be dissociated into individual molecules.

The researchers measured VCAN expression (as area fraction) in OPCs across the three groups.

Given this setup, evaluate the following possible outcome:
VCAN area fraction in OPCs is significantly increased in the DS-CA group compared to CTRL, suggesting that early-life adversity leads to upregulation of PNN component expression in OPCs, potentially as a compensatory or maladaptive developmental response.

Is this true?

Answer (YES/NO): YES